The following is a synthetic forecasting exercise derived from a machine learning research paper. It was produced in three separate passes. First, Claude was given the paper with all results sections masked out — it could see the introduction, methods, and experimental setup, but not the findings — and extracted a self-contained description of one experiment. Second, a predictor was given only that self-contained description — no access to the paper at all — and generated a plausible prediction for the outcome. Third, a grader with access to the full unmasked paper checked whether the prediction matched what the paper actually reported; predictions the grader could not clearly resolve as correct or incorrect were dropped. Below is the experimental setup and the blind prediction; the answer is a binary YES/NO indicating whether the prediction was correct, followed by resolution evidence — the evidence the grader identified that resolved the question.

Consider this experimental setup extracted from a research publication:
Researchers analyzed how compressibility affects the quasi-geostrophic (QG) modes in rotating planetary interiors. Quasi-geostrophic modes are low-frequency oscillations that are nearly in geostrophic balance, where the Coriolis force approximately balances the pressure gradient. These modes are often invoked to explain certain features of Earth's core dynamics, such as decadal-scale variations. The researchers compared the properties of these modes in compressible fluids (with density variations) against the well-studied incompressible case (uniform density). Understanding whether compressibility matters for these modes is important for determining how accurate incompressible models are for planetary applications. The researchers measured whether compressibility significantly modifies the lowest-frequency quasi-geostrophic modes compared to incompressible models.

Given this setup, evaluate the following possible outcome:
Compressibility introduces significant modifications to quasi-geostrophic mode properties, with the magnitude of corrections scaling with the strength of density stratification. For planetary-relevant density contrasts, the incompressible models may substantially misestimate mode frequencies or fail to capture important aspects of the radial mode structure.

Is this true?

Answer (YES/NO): YES